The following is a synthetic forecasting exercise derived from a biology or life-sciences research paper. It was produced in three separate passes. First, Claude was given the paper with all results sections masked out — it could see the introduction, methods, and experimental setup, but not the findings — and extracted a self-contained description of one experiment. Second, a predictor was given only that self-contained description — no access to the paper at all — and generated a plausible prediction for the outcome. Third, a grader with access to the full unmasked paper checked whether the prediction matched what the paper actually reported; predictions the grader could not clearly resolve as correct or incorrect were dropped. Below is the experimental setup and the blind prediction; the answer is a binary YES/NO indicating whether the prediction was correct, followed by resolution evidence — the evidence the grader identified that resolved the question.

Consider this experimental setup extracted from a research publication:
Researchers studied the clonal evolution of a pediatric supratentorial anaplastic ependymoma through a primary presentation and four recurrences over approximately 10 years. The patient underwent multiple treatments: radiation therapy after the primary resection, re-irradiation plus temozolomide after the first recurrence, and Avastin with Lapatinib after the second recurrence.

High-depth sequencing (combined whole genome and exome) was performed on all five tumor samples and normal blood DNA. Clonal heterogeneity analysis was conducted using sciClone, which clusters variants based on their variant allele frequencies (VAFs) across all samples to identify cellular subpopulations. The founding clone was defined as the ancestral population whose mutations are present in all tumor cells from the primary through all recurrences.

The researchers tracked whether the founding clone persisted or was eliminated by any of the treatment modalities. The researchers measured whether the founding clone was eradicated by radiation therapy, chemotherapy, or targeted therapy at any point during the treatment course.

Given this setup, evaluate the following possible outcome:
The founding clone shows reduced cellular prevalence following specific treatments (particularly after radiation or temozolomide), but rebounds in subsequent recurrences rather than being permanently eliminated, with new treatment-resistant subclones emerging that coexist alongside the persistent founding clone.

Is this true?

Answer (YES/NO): NO